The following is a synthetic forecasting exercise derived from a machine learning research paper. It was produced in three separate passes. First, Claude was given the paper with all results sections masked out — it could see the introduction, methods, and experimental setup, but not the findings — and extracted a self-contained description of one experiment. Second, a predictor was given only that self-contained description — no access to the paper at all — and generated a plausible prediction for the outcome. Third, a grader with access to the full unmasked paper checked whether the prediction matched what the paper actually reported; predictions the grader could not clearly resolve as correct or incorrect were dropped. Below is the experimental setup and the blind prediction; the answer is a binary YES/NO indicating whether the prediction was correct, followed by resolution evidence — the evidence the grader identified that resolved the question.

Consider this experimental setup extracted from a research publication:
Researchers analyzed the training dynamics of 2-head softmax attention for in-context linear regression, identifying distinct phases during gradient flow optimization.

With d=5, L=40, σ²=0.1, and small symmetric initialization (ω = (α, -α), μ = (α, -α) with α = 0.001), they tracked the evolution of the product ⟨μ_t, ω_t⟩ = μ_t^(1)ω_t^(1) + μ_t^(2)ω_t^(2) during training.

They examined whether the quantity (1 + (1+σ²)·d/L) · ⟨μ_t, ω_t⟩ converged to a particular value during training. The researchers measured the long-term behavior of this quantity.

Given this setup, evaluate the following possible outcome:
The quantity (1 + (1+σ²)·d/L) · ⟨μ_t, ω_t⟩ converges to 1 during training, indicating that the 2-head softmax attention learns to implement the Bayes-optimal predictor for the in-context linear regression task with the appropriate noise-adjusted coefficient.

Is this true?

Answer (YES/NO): YES